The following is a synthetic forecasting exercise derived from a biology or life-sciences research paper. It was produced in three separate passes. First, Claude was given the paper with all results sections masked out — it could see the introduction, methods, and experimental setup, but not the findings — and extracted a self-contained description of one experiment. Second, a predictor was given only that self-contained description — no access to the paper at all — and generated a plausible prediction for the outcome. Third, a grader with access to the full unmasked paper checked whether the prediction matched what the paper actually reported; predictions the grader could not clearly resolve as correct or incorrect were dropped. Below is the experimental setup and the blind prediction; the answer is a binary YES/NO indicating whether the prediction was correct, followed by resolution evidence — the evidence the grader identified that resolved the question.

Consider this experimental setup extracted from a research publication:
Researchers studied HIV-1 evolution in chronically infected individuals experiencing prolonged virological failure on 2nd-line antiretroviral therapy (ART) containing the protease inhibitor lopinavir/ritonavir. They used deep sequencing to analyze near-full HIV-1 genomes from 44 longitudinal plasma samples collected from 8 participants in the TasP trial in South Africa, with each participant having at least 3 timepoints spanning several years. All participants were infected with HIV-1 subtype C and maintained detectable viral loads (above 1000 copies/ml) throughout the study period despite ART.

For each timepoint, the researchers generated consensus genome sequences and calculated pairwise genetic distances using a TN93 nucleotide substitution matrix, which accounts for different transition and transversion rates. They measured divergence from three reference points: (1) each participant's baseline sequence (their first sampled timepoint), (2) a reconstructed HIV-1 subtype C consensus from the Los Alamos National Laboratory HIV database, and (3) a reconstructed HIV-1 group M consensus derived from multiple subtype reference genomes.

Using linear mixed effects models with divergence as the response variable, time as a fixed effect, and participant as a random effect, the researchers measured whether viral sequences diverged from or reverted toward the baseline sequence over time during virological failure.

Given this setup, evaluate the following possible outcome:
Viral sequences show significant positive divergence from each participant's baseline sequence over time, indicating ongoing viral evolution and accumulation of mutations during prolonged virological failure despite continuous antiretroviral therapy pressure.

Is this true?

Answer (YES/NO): NO